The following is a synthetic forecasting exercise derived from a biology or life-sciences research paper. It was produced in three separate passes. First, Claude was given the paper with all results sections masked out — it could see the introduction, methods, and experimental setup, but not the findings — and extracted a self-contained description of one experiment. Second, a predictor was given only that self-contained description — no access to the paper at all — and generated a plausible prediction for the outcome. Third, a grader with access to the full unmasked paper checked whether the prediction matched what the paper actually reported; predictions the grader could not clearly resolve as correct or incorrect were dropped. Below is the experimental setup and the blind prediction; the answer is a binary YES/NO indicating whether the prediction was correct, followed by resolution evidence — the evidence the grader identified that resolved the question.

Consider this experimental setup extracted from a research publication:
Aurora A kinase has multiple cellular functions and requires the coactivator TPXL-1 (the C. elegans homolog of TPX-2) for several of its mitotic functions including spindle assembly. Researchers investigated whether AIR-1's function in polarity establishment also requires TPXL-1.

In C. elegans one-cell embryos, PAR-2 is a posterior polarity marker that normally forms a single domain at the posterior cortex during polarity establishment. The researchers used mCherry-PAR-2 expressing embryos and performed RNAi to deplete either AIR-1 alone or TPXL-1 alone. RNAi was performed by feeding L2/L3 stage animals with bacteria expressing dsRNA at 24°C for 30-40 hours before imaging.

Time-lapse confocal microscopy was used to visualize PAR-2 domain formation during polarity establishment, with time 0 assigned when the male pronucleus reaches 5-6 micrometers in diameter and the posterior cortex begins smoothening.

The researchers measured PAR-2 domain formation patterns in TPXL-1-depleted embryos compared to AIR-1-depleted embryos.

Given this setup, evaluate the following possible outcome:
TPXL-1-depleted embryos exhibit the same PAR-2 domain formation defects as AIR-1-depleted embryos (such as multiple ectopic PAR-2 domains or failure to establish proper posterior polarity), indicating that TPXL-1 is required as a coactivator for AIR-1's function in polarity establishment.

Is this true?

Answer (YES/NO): NO